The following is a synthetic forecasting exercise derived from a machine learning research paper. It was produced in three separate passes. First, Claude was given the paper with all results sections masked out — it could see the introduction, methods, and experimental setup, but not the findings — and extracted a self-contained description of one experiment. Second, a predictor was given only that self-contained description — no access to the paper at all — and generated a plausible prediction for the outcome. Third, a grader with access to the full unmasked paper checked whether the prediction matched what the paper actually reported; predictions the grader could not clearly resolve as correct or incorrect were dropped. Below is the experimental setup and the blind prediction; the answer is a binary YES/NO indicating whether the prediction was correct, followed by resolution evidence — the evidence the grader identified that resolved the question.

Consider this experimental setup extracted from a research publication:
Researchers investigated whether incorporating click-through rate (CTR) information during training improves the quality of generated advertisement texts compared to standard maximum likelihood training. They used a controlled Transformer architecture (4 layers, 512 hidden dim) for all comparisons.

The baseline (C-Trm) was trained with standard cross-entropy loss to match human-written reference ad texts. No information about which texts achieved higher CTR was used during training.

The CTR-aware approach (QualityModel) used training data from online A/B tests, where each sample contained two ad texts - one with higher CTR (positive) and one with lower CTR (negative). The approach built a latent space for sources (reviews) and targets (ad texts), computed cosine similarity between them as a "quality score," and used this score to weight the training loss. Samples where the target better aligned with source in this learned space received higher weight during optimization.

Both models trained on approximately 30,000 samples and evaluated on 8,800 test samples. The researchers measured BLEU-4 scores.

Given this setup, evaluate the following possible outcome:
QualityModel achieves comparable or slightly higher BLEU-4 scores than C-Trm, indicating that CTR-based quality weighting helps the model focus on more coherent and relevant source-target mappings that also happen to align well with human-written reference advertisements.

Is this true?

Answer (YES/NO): YES